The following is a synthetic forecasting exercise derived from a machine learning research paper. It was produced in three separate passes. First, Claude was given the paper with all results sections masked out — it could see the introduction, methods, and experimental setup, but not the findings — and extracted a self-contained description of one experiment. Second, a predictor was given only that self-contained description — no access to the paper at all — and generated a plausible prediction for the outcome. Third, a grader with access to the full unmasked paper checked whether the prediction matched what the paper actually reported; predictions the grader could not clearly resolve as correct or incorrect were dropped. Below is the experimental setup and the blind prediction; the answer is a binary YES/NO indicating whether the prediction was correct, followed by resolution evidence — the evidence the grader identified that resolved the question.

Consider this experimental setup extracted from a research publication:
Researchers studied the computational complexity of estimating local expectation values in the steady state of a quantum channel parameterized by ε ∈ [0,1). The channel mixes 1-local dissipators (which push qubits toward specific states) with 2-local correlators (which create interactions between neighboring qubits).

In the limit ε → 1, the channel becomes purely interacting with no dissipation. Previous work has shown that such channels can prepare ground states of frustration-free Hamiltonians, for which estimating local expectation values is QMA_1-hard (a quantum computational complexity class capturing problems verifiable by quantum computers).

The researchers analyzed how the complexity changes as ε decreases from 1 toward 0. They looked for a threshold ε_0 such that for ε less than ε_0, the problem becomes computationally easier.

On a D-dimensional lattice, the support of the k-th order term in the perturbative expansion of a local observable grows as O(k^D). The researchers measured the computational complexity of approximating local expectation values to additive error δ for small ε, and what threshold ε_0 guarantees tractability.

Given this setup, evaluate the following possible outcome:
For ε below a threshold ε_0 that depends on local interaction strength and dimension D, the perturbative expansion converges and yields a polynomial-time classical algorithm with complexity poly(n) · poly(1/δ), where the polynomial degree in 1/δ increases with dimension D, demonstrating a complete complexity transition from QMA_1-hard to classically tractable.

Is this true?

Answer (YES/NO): NO